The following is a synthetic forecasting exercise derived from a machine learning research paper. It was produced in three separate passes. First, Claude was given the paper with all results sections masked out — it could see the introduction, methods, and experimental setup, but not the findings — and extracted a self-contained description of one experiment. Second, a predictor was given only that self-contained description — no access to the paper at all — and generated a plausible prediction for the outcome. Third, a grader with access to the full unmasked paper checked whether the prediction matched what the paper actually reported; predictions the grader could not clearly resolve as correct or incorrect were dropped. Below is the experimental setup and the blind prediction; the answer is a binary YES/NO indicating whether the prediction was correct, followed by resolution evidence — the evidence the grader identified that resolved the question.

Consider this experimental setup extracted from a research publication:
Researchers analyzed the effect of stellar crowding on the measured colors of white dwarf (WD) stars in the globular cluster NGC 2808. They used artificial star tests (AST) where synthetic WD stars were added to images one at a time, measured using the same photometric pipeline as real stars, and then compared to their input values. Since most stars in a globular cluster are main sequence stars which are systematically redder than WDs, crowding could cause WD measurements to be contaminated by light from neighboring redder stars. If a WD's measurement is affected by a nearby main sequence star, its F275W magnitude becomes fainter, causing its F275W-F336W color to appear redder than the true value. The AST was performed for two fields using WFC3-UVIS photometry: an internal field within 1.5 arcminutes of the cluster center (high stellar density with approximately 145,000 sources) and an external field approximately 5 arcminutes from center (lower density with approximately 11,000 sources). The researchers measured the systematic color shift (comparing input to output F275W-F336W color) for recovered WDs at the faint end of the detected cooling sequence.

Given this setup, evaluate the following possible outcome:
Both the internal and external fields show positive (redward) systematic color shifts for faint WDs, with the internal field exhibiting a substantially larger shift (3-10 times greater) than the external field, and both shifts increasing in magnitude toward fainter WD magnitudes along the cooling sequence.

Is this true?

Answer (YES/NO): YES